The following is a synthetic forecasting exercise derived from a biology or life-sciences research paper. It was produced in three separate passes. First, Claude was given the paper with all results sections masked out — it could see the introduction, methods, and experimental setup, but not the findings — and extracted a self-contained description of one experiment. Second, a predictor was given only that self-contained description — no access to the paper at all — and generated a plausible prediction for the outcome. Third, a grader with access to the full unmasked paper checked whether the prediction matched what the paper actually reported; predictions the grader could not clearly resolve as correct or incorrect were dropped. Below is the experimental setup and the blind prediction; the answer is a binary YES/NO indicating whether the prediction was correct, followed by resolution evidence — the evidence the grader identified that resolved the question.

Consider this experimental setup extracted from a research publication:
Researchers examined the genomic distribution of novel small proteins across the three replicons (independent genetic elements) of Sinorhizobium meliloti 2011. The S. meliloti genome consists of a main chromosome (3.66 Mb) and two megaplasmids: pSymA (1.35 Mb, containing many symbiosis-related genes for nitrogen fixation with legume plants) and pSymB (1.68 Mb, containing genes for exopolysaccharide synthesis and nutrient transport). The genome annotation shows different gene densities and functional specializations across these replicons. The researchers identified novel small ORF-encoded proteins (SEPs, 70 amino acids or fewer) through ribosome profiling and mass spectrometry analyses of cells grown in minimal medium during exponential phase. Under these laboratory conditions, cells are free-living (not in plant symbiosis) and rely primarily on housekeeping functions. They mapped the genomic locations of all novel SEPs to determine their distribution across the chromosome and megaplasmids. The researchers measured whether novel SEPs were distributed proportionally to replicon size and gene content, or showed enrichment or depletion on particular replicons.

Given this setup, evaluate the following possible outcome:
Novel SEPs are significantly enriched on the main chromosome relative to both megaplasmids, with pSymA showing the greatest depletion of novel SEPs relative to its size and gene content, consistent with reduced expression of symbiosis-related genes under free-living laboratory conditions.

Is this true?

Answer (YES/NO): NO